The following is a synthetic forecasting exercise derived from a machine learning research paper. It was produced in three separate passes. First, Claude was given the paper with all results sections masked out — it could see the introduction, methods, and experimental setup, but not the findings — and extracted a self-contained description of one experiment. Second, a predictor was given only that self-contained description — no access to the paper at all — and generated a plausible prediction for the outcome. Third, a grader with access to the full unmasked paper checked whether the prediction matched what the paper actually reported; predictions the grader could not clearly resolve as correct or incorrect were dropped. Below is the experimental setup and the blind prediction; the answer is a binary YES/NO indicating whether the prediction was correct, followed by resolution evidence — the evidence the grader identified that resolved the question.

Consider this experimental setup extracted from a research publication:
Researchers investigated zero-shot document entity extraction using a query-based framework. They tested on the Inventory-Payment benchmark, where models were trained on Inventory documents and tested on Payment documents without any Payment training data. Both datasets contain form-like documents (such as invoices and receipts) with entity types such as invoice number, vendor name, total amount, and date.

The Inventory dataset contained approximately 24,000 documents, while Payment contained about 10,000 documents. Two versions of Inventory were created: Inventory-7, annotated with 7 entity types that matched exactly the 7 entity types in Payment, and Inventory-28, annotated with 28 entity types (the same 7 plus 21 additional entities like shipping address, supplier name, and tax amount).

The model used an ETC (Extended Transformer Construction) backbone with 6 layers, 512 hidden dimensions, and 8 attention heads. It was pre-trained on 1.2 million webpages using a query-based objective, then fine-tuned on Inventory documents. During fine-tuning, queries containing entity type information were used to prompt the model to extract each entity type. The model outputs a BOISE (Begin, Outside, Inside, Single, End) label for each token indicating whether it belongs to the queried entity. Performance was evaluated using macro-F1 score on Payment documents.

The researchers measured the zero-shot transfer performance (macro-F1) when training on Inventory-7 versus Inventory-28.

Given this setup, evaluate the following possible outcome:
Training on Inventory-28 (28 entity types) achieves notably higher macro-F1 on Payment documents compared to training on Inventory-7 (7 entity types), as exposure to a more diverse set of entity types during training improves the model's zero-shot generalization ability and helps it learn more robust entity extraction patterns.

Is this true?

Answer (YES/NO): YES